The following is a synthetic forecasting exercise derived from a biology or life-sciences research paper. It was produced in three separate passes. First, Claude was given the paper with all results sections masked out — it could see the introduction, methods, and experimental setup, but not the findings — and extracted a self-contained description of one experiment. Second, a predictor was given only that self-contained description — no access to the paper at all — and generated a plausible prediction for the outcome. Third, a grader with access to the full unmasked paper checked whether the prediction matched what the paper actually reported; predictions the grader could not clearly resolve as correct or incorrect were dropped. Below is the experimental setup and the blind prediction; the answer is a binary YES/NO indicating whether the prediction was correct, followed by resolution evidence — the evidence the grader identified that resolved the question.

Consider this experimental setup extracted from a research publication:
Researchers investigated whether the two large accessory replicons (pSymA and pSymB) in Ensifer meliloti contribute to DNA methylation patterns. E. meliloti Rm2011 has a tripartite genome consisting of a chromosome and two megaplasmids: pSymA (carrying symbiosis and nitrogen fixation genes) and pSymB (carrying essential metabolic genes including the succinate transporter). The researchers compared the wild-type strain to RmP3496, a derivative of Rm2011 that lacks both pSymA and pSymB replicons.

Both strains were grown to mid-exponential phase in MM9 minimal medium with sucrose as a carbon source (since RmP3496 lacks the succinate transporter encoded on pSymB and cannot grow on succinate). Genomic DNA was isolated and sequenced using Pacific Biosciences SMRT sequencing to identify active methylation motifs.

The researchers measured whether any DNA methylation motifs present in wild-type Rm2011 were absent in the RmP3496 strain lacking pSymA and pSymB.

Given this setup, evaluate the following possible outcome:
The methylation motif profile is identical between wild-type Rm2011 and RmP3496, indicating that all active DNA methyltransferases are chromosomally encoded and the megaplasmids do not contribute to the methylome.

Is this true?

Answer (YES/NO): YES